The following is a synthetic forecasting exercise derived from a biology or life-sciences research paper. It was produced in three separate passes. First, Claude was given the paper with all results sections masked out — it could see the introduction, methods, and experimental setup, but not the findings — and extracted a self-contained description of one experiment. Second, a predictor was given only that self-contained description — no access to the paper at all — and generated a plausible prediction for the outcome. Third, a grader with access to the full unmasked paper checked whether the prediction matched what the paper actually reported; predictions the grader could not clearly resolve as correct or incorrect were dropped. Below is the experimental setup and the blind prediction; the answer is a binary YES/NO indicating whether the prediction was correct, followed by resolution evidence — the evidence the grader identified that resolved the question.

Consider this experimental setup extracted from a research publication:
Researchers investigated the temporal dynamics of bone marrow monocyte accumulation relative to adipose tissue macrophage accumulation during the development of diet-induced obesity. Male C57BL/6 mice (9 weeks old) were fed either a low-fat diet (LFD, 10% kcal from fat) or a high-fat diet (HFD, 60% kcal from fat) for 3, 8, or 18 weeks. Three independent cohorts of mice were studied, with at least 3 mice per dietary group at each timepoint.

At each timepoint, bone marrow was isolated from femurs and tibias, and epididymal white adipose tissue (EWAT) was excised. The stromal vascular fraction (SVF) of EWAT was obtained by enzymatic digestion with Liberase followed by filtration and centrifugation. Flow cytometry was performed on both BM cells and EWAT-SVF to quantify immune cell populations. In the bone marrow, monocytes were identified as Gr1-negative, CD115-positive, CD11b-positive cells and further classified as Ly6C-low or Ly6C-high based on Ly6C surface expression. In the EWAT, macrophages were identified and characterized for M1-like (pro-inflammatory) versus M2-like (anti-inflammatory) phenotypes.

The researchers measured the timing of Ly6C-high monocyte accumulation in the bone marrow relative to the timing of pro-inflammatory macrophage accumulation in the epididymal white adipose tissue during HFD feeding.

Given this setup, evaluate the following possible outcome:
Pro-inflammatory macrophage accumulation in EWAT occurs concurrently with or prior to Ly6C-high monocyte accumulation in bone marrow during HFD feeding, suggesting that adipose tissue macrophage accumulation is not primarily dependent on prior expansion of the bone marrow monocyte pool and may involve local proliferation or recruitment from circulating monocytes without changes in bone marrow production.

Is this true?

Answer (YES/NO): NO